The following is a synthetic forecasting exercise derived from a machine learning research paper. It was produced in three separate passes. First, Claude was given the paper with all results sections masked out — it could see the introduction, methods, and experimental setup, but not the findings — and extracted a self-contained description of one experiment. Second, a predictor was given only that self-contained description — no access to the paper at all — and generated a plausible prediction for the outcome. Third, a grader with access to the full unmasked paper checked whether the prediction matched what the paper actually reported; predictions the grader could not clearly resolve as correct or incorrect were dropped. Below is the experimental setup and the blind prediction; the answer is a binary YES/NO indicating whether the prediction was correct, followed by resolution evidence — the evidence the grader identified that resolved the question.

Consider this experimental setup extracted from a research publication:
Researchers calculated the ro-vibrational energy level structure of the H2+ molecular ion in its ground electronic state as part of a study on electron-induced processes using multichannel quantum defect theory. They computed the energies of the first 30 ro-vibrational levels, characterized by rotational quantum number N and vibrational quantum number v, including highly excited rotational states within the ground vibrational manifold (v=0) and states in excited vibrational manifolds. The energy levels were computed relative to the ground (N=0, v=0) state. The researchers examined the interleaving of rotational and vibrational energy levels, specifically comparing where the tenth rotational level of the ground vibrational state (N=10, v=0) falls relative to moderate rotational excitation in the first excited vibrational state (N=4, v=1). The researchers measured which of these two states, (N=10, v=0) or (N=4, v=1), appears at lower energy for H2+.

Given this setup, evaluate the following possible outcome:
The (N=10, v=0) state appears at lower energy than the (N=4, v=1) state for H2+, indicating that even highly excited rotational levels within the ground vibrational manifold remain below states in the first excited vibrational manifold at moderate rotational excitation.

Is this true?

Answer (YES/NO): NO